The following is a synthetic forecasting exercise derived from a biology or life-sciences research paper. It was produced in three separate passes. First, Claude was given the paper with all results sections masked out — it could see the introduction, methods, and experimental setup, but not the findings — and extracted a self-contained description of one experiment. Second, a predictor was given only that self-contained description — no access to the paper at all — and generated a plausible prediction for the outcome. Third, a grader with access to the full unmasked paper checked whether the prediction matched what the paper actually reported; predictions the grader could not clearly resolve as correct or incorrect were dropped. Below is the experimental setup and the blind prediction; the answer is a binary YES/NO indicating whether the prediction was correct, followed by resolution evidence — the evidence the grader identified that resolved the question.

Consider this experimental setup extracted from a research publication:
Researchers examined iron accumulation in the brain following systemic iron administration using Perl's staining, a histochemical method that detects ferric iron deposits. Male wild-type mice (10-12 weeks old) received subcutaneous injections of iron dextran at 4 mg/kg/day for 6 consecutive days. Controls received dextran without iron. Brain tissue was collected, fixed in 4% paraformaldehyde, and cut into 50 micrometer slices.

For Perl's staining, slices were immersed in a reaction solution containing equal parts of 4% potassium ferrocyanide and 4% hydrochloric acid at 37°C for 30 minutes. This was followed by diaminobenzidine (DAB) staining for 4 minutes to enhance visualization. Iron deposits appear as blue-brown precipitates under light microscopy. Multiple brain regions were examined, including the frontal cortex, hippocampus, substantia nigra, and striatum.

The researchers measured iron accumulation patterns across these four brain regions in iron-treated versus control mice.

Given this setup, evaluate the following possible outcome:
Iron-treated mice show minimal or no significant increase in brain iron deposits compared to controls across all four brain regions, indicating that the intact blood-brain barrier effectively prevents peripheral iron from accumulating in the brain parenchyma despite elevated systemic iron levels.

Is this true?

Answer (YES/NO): NO